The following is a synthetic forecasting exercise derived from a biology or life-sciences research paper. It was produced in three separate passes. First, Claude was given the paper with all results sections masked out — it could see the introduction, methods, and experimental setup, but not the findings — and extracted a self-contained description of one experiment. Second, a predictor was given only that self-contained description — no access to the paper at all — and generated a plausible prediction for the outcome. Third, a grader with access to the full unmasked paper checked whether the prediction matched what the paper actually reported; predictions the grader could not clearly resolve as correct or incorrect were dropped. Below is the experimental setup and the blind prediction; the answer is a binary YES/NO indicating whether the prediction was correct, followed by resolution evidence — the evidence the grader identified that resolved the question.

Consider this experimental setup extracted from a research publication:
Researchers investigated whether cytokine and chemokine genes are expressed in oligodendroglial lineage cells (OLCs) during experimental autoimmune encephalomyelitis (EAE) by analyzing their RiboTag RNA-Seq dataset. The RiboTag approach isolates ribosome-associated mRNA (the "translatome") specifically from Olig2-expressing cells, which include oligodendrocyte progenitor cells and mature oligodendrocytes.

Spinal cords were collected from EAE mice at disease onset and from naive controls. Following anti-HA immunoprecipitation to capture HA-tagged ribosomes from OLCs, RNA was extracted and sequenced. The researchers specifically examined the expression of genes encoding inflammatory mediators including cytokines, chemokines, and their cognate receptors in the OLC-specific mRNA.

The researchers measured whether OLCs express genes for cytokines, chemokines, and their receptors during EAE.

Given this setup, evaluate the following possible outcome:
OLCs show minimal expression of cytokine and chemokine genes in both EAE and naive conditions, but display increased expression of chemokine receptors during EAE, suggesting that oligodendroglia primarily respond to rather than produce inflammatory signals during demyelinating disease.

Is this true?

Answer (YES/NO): NO